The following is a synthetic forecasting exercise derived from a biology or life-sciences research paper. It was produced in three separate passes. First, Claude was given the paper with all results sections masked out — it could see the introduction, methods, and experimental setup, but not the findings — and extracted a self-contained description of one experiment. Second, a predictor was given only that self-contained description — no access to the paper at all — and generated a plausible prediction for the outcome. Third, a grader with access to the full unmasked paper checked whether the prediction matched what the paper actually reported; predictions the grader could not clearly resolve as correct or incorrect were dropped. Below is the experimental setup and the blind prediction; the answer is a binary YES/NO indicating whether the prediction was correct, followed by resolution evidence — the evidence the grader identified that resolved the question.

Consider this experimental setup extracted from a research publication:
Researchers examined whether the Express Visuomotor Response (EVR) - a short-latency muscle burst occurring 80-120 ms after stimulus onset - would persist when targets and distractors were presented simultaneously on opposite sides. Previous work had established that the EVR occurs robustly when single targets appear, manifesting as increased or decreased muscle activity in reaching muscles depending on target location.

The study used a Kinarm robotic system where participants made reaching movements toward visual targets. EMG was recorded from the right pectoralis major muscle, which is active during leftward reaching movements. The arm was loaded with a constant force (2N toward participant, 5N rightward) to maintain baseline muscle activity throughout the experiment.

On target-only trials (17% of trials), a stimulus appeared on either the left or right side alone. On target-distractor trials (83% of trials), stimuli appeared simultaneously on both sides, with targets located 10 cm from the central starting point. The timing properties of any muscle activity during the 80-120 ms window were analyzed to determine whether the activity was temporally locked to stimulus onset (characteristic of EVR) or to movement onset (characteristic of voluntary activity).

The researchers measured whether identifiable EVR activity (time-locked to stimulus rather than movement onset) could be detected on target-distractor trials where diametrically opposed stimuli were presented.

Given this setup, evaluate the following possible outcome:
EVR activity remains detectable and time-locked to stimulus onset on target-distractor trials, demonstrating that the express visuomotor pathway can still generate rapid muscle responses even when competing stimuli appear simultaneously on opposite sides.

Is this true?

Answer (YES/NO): YES